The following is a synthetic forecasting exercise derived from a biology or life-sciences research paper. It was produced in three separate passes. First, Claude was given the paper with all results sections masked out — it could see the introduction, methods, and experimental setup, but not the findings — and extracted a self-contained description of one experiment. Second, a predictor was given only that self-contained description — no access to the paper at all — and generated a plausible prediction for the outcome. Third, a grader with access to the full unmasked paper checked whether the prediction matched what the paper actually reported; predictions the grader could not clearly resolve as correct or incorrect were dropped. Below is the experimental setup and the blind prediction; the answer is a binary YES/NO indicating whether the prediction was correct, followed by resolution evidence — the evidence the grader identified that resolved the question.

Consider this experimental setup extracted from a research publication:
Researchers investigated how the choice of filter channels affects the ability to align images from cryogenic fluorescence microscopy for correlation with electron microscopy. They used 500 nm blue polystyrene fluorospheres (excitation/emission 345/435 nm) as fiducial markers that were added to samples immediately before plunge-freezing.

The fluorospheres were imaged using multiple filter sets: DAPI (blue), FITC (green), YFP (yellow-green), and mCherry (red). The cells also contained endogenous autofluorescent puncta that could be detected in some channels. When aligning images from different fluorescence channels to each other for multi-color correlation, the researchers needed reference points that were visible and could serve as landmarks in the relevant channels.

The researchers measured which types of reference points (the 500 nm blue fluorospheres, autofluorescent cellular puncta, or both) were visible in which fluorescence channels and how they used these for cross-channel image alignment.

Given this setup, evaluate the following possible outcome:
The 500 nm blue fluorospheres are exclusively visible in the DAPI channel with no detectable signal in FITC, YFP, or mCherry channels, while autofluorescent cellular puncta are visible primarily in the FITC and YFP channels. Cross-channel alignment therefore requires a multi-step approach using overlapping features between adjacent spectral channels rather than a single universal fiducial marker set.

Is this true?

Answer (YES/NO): NO